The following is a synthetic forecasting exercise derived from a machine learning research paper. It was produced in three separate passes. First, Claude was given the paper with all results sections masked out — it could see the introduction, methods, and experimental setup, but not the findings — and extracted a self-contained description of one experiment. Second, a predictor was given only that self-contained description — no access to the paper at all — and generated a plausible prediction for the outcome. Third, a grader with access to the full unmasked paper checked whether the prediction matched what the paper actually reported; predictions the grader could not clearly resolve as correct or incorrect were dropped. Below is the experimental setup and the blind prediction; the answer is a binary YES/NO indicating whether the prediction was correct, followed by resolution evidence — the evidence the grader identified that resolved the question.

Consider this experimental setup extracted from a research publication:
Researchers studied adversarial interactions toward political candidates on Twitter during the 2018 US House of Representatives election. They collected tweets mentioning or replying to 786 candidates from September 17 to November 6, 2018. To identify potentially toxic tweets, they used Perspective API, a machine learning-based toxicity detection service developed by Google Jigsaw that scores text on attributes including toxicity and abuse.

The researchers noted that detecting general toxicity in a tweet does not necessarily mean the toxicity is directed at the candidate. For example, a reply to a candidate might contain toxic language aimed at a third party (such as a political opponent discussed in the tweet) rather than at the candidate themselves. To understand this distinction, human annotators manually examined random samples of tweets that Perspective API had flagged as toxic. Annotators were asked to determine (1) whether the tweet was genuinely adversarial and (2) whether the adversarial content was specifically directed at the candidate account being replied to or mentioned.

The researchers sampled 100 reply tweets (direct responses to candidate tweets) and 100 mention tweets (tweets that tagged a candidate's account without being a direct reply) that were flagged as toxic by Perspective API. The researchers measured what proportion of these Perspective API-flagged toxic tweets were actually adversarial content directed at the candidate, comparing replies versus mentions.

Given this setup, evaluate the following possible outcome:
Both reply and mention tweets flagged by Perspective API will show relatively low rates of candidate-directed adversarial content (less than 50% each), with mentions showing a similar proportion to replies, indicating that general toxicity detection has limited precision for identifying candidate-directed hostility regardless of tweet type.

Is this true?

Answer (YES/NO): NO